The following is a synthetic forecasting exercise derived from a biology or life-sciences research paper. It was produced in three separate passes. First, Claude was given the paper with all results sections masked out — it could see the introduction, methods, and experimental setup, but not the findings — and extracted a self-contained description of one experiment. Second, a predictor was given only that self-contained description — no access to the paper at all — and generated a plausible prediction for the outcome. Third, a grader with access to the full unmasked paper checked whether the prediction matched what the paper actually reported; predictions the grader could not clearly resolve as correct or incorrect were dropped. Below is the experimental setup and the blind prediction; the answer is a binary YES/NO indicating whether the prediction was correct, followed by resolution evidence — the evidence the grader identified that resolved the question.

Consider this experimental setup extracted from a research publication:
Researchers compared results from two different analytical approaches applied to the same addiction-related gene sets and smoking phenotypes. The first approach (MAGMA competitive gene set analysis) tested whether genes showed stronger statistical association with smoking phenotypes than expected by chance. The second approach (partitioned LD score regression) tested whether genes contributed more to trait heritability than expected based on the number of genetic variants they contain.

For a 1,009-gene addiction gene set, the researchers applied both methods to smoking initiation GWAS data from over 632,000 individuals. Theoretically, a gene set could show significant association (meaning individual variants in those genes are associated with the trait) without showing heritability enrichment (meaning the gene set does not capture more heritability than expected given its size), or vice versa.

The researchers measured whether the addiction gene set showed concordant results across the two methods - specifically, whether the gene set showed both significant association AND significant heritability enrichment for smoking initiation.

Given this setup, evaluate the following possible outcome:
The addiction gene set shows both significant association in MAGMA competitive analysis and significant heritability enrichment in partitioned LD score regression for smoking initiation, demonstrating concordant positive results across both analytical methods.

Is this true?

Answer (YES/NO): YES